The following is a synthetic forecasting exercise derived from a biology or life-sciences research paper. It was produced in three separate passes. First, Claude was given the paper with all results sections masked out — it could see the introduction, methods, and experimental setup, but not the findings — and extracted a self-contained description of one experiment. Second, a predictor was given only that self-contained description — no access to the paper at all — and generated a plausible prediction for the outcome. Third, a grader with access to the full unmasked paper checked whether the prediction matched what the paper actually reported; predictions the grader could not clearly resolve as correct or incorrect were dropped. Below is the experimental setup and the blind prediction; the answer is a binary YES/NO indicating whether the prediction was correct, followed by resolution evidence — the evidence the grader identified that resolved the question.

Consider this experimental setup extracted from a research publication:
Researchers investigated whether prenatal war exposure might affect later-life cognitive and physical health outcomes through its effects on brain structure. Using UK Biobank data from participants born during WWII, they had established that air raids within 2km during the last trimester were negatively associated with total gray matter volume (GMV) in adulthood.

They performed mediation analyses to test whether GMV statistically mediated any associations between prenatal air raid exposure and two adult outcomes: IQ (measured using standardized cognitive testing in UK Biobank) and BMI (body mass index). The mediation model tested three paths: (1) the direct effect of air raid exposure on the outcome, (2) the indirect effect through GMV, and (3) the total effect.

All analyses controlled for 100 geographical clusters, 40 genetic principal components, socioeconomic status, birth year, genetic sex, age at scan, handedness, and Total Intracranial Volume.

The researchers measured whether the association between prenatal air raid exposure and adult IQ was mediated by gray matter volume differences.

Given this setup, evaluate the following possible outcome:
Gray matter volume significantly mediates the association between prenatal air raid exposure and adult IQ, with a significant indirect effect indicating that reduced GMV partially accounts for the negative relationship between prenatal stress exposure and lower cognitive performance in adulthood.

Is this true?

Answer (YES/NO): YES